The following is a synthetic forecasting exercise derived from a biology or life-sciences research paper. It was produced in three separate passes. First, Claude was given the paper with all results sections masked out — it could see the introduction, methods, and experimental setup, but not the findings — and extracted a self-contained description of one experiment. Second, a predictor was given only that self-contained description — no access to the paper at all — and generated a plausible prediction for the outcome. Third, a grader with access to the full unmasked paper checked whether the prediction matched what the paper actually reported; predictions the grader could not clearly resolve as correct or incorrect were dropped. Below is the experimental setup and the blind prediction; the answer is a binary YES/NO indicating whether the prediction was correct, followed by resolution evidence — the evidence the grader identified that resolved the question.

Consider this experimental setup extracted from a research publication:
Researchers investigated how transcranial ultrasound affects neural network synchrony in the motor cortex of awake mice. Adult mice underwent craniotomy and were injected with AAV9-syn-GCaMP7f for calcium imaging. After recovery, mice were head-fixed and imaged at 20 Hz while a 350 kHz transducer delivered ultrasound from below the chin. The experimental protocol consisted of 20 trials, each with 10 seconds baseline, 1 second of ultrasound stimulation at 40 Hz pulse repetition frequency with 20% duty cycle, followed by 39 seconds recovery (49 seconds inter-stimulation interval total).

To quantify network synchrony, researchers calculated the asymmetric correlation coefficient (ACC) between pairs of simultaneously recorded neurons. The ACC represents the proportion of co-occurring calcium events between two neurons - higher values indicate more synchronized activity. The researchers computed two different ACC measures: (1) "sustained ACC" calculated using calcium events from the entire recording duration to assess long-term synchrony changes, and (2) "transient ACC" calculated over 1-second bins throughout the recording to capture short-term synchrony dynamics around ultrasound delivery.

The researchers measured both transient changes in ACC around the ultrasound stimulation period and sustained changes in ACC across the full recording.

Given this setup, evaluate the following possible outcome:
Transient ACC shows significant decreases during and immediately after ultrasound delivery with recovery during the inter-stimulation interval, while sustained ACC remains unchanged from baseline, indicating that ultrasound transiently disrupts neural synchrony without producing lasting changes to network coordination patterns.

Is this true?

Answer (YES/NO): NO